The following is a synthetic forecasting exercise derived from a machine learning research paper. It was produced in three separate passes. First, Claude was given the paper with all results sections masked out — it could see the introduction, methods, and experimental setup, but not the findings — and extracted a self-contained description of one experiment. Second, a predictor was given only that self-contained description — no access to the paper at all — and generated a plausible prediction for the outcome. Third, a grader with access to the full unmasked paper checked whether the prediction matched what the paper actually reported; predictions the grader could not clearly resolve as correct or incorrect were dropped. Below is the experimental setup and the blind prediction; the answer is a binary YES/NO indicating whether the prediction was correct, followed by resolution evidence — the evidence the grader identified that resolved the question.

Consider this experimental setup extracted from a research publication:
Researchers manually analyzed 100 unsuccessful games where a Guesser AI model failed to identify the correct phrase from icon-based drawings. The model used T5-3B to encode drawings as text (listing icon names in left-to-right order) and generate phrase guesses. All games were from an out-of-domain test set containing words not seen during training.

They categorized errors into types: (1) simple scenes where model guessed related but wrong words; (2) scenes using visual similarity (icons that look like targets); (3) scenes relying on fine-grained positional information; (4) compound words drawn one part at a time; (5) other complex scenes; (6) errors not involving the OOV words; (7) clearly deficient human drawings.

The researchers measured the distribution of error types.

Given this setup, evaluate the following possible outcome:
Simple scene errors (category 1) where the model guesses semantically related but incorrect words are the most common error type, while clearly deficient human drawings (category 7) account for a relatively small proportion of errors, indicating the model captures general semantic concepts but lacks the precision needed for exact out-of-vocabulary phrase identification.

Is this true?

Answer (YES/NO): YES